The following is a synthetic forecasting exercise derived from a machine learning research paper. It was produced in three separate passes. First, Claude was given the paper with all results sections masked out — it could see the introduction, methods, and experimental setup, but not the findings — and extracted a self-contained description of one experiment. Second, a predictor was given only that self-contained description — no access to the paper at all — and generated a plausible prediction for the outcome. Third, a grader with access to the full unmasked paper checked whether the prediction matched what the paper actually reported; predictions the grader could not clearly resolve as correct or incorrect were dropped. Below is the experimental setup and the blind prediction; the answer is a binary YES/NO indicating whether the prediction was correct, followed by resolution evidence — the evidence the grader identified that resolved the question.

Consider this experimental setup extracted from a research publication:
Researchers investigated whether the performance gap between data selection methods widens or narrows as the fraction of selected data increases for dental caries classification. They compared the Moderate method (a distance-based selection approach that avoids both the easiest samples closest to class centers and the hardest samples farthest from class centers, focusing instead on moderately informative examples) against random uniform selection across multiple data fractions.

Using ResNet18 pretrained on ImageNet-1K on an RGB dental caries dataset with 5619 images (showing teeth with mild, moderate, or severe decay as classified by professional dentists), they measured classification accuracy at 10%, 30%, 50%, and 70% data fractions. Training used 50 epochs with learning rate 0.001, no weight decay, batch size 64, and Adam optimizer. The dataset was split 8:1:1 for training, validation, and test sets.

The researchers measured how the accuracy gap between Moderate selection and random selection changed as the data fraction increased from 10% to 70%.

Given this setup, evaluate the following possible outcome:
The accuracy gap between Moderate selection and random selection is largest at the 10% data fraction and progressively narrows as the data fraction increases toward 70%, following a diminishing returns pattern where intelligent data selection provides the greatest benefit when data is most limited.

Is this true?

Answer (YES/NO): YES